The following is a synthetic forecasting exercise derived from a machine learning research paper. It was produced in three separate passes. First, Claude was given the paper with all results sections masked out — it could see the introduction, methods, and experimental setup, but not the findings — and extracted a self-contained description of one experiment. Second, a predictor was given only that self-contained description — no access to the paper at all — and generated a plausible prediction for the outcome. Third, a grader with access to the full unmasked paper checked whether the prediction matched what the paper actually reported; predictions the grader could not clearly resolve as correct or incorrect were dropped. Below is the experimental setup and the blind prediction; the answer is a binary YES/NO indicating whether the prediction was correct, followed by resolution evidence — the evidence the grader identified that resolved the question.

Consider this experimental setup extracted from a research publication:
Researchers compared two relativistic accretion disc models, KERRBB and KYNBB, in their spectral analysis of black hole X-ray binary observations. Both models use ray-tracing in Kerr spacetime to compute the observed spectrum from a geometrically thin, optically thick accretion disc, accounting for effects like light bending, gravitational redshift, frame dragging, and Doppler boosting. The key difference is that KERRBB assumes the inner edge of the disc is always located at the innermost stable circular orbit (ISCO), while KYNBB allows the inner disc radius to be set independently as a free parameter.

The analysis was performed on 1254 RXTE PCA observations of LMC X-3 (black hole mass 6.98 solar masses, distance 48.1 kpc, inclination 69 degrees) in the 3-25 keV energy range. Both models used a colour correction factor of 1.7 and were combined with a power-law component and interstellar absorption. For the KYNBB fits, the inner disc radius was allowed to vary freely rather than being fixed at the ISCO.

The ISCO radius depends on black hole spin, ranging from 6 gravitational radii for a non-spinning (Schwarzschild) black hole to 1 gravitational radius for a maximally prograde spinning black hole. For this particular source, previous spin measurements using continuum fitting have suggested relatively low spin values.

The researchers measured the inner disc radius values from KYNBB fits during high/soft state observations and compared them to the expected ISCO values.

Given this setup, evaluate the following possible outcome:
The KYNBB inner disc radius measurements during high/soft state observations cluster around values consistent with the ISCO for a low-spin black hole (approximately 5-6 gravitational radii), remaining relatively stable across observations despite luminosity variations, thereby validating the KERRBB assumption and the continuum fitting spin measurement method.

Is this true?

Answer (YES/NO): NO